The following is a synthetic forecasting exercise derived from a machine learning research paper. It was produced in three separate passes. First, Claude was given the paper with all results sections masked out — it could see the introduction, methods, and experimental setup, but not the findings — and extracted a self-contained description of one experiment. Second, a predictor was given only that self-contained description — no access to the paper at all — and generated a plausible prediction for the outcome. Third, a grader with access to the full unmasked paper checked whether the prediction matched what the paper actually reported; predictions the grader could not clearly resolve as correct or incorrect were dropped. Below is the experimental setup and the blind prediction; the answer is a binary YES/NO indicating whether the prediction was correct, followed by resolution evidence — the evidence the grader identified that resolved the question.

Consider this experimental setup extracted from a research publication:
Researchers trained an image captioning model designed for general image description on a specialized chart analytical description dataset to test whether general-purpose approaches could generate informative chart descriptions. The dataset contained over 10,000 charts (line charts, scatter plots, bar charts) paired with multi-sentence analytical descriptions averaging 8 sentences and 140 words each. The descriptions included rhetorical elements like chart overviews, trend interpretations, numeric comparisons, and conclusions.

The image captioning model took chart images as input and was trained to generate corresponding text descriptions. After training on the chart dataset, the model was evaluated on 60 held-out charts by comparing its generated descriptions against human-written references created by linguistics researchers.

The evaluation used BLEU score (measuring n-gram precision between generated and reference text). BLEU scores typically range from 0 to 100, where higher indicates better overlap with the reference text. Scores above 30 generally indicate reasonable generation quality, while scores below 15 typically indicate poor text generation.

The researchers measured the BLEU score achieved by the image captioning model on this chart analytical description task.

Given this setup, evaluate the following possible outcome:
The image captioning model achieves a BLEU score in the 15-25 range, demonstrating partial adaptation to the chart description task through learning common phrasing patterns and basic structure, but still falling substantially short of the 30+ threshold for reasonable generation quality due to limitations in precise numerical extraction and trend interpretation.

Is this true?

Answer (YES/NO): NO